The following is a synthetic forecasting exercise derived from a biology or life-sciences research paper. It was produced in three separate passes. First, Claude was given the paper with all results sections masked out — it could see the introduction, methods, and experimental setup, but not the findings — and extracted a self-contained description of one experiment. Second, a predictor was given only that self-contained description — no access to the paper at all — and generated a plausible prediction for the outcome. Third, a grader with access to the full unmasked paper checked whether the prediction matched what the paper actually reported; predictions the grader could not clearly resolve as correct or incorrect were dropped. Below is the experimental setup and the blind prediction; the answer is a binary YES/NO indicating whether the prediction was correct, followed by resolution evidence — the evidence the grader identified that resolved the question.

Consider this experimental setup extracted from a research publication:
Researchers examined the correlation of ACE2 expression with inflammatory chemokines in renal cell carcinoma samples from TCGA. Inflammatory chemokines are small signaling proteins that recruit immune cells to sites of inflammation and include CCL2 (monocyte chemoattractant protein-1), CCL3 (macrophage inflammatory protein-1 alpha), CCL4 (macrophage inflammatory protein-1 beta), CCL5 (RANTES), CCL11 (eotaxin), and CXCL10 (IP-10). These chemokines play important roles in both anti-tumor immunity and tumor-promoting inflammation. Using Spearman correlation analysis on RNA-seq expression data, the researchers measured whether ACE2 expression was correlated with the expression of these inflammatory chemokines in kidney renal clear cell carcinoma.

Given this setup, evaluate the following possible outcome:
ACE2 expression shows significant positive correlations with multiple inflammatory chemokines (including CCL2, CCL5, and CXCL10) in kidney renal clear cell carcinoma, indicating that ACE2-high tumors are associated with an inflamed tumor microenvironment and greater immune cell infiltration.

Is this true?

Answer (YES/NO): YES